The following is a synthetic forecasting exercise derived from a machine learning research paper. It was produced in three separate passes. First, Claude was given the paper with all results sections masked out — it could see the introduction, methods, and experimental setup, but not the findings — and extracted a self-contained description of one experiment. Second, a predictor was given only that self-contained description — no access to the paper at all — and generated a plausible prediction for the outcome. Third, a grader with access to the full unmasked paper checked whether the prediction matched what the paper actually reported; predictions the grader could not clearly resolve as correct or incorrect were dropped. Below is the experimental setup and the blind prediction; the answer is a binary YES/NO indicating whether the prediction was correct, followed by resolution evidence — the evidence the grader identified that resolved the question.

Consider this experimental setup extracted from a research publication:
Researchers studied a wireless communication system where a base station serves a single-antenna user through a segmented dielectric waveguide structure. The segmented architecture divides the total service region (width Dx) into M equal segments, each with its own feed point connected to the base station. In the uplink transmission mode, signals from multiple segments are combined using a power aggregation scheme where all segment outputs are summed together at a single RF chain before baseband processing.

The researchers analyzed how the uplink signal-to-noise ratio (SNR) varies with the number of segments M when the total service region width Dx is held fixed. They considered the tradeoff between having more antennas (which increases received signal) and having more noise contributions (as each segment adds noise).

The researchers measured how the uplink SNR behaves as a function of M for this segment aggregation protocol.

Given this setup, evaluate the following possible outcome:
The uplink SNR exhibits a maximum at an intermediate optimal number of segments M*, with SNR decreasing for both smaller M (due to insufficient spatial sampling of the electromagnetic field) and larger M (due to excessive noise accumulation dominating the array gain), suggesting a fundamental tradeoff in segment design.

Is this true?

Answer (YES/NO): NO